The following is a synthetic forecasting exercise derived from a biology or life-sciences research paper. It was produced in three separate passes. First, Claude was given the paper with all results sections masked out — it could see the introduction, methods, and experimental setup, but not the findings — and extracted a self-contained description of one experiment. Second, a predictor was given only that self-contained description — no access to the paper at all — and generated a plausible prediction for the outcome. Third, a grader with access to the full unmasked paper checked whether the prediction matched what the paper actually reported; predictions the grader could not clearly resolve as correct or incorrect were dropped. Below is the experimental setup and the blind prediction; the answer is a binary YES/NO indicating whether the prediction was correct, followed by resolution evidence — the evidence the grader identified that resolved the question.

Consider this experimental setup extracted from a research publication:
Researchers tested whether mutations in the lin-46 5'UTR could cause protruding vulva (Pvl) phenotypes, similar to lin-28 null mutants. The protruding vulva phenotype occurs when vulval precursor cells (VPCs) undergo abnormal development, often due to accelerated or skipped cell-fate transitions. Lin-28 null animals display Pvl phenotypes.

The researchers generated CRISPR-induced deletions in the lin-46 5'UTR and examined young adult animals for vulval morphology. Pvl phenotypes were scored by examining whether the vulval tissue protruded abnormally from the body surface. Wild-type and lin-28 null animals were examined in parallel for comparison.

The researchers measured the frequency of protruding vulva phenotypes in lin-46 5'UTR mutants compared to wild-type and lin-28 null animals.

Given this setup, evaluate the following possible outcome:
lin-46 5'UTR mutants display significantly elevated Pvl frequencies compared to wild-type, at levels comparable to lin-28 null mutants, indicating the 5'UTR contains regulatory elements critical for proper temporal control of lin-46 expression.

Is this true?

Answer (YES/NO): YES